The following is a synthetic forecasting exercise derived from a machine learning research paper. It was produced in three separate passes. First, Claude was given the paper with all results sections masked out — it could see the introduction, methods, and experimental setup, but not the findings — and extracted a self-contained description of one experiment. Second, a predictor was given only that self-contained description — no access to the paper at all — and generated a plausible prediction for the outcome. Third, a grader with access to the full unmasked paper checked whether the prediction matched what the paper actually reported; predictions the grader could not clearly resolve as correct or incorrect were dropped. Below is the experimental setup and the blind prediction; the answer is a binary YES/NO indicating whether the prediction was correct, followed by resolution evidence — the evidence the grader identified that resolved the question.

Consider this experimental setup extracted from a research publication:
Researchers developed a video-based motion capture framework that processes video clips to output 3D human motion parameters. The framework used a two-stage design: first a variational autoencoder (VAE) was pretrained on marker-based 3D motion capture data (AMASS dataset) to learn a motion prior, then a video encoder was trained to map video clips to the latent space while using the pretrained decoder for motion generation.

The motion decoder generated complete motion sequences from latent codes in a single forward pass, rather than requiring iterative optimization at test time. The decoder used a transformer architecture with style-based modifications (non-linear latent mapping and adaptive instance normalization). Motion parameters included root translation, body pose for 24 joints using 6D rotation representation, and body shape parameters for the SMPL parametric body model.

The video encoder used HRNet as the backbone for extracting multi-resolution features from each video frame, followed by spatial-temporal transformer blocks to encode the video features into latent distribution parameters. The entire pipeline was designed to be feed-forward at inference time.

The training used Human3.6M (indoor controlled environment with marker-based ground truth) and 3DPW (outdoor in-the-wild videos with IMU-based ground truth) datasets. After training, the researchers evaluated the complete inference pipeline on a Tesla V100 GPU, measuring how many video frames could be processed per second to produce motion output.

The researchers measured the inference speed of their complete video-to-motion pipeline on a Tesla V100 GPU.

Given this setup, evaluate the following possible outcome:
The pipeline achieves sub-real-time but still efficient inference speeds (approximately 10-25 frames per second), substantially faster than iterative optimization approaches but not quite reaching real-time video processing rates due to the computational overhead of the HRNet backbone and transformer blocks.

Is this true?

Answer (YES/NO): NO